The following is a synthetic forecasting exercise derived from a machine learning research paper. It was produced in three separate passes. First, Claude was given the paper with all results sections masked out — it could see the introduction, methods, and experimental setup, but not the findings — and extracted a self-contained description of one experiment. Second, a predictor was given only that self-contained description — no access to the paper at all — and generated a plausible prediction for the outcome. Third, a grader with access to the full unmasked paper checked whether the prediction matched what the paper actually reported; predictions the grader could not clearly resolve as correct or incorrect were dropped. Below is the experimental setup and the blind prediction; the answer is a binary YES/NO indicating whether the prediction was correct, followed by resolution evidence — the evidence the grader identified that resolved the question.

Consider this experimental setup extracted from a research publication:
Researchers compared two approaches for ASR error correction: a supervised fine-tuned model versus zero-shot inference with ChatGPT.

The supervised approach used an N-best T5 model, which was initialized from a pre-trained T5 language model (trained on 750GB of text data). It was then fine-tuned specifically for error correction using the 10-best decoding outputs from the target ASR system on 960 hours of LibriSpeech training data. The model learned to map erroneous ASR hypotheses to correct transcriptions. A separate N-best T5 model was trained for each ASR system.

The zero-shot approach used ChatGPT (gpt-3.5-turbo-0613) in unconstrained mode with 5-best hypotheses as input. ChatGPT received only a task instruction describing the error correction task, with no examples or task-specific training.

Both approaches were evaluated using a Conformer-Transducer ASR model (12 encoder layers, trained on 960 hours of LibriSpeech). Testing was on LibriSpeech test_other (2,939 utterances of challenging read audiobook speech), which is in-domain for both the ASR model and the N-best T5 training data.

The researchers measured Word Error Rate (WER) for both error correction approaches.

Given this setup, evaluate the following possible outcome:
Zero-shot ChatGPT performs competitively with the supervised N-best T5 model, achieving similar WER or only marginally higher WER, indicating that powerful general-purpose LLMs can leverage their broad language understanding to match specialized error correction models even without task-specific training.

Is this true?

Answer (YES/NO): YES